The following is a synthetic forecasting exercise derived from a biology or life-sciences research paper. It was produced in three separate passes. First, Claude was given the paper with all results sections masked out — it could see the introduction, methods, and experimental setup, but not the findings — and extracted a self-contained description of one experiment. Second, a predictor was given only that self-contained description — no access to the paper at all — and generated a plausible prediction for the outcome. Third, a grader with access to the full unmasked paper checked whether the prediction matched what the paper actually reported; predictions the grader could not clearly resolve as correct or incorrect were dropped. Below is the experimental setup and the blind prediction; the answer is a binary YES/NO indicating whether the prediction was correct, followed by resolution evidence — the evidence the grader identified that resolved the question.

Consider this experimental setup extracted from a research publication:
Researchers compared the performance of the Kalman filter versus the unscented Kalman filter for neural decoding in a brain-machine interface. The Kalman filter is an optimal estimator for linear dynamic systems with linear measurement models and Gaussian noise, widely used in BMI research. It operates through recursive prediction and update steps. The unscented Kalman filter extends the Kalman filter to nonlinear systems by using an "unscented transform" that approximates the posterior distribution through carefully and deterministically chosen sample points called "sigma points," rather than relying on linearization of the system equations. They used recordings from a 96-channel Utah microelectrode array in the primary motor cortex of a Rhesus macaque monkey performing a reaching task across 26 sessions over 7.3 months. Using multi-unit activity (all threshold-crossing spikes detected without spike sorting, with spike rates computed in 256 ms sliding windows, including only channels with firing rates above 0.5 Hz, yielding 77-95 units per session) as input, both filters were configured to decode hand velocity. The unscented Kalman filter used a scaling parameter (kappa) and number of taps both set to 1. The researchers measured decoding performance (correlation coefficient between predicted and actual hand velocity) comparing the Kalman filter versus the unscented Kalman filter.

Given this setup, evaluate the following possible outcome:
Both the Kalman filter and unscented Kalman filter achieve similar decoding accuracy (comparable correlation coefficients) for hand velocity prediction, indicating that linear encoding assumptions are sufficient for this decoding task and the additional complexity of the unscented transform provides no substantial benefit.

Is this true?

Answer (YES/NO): NO